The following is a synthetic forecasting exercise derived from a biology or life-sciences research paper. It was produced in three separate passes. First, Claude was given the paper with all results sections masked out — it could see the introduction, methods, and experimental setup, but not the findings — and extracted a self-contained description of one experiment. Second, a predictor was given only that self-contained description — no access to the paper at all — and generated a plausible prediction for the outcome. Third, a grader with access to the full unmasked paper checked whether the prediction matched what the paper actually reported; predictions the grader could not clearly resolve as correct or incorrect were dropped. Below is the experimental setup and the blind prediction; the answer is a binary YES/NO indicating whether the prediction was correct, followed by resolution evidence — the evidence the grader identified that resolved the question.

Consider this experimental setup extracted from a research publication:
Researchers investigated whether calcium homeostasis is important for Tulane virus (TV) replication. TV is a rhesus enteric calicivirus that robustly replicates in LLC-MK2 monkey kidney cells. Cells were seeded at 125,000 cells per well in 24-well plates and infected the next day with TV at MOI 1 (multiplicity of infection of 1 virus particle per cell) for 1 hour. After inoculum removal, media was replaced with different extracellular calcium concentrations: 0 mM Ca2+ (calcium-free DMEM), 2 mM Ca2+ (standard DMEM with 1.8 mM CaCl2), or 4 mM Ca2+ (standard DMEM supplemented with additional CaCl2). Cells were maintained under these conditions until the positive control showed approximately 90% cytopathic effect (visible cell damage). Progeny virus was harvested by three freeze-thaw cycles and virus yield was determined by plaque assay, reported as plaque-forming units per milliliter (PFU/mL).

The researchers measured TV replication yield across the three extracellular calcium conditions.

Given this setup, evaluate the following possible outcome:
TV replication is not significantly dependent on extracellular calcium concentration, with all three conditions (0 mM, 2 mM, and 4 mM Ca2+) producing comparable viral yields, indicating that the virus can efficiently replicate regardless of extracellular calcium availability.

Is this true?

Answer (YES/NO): NO